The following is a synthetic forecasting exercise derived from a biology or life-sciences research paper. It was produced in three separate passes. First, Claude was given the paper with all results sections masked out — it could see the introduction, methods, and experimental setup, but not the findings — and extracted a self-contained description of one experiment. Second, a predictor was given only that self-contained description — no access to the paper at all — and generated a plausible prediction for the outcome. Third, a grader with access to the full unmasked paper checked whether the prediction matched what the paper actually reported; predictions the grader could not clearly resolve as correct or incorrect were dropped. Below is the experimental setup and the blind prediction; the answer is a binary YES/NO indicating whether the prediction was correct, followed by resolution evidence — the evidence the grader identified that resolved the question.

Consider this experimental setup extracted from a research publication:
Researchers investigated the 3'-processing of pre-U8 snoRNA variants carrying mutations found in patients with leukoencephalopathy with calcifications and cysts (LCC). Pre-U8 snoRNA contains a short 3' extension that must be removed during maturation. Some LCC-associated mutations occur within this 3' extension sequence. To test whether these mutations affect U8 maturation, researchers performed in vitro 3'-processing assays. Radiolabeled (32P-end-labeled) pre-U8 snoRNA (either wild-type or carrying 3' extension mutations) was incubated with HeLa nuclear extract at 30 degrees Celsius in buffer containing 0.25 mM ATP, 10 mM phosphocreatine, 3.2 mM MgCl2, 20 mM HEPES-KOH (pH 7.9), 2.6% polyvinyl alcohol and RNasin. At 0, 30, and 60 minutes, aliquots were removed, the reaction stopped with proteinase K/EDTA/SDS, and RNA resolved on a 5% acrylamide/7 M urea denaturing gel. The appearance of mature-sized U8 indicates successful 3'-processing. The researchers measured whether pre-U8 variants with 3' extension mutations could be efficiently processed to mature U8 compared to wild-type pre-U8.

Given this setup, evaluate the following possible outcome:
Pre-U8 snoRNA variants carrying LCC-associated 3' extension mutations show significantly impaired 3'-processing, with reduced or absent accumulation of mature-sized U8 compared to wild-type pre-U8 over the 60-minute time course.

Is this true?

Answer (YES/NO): YES